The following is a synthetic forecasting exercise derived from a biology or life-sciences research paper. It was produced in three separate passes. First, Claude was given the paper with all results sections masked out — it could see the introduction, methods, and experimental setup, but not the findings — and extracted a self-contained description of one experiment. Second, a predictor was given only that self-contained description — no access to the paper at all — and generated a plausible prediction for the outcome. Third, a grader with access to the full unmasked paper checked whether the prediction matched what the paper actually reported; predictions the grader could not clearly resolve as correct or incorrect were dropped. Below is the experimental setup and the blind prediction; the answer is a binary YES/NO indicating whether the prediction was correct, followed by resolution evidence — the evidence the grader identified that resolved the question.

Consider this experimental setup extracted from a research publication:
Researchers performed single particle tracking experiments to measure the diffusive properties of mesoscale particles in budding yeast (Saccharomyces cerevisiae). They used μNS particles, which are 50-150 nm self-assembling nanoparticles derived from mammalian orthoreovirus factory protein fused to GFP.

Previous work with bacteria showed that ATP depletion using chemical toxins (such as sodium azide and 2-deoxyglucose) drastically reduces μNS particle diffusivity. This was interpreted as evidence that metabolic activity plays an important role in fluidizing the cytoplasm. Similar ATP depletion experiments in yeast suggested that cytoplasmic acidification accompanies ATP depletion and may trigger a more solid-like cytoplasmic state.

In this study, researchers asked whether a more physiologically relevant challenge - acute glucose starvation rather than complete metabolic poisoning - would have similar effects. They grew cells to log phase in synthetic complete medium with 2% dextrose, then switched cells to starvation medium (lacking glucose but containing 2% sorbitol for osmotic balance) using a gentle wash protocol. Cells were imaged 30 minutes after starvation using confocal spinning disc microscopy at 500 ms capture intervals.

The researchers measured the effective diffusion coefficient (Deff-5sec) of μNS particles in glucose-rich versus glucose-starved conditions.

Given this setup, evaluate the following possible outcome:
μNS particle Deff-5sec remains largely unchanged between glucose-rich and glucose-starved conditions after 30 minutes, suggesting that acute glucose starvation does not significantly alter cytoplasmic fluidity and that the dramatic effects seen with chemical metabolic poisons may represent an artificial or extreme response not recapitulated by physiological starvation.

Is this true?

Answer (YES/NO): NO